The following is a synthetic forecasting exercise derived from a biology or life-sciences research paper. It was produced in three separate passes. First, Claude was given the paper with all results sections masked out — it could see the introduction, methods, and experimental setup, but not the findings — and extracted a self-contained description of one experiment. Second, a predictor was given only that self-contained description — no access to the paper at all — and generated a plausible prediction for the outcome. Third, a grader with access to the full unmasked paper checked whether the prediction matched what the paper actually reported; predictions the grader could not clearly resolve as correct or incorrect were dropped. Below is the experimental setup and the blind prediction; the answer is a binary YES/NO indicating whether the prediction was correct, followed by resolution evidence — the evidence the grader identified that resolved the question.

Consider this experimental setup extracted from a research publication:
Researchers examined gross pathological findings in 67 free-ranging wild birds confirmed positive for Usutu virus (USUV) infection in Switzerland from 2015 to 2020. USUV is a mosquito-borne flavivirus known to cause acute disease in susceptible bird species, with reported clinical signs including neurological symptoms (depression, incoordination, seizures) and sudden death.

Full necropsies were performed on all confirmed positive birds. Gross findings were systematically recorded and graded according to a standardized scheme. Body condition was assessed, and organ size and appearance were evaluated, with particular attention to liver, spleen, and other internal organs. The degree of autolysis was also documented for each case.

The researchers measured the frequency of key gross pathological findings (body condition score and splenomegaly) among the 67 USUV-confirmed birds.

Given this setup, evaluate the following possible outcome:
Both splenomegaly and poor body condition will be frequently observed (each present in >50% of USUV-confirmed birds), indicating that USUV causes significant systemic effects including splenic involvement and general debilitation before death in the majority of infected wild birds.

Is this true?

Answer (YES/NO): YES